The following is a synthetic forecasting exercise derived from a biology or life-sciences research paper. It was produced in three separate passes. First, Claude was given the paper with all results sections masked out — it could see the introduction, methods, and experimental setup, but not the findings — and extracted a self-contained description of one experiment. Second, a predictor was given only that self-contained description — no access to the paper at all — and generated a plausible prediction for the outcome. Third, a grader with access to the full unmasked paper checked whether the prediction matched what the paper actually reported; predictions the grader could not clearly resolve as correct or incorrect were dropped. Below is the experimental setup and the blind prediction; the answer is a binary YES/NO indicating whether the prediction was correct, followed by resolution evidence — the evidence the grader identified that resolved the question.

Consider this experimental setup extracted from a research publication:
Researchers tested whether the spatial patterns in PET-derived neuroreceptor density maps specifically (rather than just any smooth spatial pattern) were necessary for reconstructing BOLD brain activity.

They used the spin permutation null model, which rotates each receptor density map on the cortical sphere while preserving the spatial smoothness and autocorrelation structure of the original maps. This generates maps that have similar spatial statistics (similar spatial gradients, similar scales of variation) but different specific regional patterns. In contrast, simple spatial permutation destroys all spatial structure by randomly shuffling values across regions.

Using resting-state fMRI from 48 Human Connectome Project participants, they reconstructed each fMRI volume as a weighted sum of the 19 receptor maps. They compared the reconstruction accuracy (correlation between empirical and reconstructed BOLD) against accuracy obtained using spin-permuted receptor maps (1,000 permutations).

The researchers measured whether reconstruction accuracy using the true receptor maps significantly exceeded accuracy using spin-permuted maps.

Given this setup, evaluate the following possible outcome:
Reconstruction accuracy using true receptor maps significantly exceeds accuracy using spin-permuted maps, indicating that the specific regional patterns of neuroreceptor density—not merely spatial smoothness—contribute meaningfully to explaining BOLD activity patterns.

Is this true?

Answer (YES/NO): YES